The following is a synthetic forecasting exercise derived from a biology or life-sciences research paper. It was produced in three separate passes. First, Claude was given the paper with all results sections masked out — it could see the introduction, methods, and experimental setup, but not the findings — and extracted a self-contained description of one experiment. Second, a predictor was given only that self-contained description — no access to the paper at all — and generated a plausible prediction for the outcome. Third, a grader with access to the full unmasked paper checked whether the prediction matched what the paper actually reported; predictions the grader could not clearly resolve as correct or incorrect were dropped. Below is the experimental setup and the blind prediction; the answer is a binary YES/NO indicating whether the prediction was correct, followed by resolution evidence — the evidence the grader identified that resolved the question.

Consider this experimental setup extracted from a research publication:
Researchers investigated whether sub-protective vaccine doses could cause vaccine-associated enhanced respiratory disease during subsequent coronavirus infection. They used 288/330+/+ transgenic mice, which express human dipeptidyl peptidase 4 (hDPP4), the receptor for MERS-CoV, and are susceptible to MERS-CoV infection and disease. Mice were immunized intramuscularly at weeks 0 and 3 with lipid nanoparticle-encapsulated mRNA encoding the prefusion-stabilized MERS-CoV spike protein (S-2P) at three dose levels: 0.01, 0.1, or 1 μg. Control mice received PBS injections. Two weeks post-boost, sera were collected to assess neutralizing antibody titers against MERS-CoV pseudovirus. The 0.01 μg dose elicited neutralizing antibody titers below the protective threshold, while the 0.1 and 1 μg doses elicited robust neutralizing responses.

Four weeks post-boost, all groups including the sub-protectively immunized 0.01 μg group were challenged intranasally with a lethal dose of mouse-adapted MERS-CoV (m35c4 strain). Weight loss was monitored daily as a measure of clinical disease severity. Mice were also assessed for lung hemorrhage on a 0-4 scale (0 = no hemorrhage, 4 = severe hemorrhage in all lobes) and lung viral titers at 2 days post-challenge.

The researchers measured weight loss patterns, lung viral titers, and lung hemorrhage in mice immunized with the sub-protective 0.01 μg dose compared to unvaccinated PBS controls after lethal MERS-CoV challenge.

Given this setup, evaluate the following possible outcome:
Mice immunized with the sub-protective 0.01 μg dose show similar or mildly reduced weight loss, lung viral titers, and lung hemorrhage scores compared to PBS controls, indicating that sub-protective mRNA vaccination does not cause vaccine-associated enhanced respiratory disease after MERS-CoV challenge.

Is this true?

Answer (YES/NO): YES